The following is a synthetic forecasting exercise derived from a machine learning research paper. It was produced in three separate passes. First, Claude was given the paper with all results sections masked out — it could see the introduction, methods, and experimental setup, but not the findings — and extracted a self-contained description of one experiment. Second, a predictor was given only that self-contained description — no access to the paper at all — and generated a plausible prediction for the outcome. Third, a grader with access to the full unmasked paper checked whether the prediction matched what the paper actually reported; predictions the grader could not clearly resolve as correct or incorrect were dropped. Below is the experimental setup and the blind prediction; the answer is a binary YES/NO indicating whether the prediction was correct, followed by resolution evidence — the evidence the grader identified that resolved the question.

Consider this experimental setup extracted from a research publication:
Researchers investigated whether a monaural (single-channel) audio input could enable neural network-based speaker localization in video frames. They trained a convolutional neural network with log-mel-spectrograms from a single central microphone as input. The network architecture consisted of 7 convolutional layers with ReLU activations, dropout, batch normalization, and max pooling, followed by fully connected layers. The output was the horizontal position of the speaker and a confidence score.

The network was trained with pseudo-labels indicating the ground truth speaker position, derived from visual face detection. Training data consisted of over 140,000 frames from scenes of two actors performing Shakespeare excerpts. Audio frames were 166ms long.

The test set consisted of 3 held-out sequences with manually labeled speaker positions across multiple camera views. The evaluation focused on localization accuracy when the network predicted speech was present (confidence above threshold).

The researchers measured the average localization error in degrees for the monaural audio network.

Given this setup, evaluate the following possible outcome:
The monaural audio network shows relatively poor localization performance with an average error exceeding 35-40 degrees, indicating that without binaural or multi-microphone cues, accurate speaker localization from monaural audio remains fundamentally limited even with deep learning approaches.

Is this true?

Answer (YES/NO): NO